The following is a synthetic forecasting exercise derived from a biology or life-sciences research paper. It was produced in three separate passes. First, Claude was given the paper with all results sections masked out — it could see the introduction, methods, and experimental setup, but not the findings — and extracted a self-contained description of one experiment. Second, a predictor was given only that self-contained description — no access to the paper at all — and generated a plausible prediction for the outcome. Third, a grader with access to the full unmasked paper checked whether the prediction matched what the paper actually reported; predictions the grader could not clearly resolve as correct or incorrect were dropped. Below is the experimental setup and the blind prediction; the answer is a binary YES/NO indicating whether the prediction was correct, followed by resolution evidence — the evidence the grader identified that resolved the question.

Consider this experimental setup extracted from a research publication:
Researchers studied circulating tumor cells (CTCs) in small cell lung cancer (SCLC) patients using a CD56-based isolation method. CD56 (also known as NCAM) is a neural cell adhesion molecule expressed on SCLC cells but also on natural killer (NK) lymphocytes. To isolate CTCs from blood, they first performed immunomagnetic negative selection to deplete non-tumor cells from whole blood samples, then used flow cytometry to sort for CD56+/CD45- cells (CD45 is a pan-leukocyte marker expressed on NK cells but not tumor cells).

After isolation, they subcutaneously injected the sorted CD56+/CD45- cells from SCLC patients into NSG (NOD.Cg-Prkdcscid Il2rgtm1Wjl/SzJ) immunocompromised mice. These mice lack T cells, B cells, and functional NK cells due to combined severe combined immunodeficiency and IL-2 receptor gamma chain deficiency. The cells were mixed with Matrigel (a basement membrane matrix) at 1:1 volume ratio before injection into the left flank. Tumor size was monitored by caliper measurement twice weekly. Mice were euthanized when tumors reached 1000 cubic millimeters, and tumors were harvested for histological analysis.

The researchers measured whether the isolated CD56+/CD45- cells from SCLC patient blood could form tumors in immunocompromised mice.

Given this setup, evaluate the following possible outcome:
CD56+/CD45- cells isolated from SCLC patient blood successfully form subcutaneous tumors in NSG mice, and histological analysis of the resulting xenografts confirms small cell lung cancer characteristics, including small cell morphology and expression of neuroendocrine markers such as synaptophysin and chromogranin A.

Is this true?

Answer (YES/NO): YES